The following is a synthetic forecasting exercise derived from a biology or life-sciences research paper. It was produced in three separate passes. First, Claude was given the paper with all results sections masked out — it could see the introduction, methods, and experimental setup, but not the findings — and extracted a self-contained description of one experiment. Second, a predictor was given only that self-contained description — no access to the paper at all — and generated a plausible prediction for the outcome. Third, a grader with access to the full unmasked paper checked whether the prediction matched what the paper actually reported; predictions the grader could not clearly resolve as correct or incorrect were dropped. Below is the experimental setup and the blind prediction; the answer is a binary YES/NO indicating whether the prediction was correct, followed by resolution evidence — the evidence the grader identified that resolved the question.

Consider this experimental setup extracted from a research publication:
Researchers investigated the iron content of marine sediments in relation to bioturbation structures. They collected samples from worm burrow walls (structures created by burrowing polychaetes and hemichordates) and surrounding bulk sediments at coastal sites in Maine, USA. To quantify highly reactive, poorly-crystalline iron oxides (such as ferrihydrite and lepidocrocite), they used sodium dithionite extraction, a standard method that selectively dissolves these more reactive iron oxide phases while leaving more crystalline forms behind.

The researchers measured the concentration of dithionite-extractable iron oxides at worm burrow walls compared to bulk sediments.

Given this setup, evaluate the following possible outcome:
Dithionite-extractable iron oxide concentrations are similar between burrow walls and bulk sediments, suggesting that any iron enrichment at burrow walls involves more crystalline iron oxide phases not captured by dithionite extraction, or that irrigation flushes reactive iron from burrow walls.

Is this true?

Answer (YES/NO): NO